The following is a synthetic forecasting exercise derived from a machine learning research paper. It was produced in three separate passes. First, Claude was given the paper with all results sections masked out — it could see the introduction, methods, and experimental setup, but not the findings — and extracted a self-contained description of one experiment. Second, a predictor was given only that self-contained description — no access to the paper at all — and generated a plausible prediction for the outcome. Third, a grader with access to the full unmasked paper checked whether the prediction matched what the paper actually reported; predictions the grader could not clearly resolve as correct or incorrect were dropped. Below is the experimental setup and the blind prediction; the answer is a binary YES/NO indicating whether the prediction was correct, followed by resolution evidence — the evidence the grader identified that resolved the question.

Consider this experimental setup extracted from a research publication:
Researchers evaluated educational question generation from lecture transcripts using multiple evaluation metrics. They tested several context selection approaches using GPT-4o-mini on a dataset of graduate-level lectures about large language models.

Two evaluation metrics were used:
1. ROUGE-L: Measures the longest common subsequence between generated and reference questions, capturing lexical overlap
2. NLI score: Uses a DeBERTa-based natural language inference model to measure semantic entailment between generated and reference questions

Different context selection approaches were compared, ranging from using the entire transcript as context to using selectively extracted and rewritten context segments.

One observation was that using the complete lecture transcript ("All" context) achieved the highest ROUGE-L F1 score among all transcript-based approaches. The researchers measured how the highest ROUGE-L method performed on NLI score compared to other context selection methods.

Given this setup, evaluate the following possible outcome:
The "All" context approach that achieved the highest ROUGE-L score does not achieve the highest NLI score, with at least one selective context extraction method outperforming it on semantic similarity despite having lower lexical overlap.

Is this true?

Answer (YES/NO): YES